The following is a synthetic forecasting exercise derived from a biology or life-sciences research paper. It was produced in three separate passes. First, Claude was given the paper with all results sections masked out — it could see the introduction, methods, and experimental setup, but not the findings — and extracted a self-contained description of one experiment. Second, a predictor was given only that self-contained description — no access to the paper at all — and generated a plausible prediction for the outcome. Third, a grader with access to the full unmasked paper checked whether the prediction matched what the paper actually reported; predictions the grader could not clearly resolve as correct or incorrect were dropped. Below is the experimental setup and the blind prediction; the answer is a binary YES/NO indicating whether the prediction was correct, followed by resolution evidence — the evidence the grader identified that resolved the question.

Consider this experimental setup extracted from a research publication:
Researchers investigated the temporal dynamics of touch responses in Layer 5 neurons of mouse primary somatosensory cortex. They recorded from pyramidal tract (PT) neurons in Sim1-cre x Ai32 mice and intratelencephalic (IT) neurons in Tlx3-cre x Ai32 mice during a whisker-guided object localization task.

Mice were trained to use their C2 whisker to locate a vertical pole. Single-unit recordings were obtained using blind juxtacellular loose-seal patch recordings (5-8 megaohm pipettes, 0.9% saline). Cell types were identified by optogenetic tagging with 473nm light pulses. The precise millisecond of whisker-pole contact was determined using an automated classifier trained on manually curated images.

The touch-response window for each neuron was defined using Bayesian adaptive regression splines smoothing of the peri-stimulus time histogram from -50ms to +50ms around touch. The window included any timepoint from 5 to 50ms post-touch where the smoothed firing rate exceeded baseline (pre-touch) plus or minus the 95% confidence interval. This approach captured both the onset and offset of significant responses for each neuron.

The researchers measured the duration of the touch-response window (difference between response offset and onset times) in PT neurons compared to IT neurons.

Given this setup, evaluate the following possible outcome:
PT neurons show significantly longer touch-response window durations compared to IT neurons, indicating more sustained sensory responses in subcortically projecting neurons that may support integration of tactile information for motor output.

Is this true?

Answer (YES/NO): NO